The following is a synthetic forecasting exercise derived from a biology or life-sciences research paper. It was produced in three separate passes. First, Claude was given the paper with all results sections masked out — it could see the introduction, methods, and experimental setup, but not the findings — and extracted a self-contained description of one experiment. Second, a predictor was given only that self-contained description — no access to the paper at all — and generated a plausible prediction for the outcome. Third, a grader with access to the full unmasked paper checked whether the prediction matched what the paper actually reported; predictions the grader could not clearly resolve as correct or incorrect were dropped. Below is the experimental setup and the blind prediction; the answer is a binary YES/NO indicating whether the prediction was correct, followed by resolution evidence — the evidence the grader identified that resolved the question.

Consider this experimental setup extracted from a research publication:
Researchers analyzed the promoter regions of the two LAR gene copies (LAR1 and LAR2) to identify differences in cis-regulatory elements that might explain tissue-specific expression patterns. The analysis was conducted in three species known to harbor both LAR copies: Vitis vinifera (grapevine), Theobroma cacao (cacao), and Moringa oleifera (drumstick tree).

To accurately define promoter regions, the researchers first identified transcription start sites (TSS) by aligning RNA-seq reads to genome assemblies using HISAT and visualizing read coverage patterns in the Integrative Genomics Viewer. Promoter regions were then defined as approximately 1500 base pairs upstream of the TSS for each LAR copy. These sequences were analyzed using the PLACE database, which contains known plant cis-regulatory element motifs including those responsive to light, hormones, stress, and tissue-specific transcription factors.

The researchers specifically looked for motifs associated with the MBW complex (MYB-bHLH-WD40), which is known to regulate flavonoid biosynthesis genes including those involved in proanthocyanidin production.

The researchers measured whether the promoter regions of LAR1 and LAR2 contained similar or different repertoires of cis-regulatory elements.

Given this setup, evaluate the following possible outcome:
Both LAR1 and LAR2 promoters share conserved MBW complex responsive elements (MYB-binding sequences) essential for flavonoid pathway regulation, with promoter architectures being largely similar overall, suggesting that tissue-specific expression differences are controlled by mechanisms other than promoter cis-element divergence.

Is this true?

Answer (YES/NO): NO